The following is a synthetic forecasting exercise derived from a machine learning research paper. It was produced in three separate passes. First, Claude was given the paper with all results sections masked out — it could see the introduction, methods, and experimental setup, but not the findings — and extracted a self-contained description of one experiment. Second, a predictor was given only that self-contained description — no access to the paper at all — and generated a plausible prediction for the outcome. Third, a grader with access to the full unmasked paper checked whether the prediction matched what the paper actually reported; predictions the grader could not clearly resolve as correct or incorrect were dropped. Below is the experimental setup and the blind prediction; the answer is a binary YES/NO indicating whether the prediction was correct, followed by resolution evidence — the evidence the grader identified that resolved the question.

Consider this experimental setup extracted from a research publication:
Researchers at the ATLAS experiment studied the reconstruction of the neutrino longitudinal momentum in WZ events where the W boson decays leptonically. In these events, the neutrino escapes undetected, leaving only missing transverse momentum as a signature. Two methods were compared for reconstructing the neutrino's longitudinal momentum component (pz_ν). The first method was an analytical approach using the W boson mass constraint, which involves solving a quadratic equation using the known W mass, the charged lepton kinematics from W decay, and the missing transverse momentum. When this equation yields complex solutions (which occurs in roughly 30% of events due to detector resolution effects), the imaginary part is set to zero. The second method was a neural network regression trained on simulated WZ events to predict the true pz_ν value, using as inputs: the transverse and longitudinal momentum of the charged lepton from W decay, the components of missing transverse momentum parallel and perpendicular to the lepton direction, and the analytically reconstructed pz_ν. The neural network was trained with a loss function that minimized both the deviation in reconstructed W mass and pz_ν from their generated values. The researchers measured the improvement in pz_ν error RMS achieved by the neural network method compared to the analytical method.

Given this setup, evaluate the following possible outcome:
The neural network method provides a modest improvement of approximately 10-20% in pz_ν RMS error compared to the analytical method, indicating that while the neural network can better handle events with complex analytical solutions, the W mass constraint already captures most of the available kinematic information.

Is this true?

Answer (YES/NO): YES